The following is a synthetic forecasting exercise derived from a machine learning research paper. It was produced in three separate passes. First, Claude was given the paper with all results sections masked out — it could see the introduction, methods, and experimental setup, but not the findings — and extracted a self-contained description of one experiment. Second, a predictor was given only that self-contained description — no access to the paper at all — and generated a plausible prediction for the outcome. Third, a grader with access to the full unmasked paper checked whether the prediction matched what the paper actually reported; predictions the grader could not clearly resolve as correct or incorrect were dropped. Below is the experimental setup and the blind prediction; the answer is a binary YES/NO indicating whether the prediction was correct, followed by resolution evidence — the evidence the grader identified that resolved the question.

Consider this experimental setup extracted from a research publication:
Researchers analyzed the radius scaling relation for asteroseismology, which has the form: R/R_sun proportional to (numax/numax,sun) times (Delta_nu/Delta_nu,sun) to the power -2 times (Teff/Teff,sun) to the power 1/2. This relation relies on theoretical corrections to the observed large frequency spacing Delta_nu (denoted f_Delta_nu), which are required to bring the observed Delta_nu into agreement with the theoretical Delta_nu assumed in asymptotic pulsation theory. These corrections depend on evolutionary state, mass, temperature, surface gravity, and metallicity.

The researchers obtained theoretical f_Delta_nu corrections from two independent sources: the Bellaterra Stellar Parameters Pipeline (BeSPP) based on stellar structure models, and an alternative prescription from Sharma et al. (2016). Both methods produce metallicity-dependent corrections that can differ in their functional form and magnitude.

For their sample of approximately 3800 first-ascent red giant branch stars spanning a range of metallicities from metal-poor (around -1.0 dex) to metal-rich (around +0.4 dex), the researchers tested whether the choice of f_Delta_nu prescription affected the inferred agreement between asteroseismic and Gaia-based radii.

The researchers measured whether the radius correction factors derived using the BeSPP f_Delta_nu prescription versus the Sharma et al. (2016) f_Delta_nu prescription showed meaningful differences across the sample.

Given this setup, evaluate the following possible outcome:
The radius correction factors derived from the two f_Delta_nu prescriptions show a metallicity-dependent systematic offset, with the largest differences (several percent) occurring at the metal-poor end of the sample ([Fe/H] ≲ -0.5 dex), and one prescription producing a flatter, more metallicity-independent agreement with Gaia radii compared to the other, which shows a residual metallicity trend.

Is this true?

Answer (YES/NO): NO